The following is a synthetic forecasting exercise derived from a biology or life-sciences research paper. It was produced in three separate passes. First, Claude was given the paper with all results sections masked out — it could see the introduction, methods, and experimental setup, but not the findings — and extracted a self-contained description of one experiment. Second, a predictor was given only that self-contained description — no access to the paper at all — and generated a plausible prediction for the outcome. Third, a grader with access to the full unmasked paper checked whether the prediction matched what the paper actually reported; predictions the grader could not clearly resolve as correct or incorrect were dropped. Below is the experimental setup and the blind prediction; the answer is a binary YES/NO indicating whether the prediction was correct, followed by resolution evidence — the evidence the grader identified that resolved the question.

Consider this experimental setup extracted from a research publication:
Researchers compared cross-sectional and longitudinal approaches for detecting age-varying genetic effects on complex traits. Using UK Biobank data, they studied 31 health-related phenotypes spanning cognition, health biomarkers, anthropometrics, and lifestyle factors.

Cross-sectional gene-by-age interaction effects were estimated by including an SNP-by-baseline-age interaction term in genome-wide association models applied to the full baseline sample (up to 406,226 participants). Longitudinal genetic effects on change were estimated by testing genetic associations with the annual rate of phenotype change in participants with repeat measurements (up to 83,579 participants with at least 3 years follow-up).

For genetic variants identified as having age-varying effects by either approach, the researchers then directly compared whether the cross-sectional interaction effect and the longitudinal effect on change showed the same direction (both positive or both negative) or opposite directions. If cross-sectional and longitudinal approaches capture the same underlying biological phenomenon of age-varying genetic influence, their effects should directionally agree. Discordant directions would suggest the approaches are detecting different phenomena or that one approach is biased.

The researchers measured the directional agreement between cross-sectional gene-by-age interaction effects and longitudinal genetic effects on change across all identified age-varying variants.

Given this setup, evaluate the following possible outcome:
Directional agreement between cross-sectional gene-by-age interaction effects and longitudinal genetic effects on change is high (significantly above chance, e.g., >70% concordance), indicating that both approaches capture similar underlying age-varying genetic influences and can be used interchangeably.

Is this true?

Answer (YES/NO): NO